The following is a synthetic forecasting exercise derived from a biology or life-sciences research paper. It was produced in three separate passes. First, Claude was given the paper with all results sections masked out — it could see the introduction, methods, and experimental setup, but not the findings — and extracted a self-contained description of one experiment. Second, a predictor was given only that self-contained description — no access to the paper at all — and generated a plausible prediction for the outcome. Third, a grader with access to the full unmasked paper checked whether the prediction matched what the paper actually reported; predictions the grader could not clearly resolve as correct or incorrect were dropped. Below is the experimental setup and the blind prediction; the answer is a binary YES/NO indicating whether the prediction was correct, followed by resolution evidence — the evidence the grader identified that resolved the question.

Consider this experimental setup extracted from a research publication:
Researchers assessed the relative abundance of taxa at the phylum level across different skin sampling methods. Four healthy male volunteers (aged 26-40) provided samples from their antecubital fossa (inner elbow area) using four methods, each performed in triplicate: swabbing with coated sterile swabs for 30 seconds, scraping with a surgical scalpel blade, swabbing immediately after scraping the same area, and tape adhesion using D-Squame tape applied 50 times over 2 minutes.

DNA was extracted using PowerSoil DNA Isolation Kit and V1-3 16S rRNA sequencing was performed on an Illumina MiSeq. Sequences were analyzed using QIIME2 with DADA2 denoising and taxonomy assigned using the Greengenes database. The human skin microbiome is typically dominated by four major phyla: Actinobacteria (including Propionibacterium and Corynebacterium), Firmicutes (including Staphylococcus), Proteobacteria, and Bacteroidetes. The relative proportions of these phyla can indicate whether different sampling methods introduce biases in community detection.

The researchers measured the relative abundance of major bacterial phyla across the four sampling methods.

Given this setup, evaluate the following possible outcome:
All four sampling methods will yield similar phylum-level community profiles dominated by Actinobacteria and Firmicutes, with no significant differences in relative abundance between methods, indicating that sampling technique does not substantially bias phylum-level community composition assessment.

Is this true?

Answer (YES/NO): NO